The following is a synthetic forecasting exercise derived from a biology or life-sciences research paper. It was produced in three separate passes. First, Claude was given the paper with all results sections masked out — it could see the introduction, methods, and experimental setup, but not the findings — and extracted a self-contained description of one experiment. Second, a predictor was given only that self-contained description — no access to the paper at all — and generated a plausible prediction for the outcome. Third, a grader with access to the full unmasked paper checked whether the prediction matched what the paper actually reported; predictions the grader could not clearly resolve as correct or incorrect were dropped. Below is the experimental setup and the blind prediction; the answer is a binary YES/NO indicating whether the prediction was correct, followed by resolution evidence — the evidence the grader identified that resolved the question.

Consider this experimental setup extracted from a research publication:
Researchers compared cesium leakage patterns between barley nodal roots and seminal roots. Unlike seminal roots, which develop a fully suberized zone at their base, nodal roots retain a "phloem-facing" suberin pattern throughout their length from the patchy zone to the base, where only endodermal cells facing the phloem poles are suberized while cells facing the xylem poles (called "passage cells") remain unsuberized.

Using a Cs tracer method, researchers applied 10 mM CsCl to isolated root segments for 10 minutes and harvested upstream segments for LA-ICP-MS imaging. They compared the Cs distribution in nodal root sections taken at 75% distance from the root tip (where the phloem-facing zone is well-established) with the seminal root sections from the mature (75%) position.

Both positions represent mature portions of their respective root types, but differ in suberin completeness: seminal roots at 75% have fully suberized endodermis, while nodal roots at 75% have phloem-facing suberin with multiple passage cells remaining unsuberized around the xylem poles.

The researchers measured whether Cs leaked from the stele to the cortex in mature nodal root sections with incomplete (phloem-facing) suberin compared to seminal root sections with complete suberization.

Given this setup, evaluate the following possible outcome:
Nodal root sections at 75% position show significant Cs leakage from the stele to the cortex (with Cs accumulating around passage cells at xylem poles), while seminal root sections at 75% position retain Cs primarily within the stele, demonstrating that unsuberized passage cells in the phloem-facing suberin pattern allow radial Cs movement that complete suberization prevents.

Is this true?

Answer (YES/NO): NO